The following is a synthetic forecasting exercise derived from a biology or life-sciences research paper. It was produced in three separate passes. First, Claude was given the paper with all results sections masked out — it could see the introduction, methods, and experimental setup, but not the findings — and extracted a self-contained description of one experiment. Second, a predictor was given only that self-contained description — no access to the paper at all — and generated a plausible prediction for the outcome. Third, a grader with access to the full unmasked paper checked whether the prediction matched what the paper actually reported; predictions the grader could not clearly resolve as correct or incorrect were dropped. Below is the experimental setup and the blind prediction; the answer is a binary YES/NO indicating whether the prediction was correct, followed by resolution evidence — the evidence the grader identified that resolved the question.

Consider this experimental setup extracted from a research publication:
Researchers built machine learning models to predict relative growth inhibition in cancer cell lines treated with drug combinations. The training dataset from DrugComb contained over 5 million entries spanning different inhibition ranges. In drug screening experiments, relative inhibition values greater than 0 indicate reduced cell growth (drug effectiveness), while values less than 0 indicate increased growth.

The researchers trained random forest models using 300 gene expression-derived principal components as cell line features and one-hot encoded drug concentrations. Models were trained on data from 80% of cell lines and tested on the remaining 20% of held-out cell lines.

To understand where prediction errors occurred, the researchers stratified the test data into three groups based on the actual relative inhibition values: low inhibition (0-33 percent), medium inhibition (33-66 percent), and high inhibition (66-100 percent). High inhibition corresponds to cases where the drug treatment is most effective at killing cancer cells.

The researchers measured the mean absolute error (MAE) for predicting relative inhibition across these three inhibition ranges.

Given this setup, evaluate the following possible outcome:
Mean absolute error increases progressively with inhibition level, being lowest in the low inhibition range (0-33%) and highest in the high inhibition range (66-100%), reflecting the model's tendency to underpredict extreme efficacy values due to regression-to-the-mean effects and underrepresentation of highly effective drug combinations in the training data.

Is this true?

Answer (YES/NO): YES